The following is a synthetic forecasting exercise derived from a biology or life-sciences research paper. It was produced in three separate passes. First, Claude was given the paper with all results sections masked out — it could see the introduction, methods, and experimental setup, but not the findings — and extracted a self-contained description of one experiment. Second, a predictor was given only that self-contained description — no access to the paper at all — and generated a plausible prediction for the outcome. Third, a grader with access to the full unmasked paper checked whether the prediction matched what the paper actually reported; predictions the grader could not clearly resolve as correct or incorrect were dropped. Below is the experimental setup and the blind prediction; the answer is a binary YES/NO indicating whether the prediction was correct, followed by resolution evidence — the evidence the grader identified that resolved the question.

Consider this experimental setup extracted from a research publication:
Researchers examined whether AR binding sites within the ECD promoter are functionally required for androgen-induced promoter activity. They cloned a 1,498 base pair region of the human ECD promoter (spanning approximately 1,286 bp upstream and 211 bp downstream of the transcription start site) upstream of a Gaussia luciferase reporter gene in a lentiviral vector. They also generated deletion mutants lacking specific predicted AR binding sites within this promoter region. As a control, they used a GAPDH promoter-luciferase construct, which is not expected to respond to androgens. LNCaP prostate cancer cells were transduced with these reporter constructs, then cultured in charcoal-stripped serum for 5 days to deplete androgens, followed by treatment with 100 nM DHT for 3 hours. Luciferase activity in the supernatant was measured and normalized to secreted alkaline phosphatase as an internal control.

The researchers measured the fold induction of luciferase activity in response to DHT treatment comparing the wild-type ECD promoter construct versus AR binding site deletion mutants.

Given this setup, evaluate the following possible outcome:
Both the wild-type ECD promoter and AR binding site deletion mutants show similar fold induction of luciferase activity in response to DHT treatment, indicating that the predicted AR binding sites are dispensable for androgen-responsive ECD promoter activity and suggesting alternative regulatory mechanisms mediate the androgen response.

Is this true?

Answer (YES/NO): NO